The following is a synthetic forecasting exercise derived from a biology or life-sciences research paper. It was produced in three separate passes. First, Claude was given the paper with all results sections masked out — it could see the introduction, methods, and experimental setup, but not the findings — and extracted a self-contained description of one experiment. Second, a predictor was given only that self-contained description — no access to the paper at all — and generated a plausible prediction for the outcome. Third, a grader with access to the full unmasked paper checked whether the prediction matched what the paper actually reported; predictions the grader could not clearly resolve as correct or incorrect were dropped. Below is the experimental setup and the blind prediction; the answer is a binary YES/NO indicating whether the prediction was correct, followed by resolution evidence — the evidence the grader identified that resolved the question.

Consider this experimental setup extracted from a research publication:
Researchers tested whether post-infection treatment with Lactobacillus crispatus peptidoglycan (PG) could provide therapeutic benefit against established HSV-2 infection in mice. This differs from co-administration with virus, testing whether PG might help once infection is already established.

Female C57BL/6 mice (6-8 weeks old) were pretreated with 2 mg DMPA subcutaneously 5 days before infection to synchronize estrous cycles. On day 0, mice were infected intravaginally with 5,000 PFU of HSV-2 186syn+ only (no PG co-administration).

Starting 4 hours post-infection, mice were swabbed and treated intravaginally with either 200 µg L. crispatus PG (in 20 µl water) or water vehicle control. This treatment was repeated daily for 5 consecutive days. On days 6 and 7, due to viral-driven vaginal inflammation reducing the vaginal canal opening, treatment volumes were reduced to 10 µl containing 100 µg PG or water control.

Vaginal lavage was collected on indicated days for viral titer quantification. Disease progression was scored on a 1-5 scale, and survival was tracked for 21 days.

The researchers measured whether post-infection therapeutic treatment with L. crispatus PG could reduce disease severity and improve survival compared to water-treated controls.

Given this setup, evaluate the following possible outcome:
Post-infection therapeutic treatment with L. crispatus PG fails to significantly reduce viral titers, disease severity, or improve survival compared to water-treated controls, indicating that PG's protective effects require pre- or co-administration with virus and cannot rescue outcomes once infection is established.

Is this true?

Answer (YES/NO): NO